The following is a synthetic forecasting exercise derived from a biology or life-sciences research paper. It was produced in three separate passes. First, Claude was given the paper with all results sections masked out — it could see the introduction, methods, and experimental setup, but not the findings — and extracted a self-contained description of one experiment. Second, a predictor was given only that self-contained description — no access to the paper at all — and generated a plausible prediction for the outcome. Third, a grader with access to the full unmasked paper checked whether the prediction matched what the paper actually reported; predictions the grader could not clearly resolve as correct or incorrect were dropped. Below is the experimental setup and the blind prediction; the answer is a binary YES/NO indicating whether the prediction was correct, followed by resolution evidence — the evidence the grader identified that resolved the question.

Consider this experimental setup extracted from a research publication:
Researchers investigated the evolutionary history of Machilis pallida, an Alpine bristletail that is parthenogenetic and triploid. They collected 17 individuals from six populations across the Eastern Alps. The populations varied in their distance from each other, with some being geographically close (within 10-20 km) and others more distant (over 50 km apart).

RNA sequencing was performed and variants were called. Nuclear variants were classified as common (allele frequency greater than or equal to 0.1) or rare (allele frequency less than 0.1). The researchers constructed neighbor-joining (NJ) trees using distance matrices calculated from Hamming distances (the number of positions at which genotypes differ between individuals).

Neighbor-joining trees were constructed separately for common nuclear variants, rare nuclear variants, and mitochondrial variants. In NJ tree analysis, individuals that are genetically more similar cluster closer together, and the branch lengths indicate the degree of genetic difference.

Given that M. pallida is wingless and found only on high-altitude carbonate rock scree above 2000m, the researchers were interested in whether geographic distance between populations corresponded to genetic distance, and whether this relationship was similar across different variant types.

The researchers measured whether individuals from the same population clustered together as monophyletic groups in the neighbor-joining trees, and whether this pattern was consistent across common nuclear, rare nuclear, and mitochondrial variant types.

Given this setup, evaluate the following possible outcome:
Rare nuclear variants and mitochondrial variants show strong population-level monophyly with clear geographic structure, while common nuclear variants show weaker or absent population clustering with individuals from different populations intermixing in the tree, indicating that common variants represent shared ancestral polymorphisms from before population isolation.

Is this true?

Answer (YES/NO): NO